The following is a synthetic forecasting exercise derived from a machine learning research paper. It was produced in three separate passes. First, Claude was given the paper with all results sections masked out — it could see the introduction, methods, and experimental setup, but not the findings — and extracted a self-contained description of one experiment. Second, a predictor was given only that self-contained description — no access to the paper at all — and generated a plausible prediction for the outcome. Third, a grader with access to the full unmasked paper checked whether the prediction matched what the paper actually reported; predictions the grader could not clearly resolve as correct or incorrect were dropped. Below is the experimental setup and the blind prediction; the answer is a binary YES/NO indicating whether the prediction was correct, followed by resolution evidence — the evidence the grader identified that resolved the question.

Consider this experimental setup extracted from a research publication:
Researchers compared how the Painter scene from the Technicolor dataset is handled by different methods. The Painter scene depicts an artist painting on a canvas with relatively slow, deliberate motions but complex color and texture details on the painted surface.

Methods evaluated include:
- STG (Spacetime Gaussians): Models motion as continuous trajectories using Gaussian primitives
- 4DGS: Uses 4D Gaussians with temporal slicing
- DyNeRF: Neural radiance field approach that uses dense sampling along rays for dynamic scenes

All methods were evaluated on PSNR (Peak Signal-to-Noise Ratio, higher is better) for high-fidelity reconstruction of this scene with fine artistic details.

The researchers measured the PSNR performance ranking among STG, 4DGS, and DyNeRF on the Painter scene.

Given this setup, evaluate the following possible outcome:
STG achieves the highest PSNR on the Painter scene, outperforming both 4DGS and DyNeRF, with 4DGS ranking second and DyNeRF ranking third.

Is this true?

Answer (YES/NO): NO